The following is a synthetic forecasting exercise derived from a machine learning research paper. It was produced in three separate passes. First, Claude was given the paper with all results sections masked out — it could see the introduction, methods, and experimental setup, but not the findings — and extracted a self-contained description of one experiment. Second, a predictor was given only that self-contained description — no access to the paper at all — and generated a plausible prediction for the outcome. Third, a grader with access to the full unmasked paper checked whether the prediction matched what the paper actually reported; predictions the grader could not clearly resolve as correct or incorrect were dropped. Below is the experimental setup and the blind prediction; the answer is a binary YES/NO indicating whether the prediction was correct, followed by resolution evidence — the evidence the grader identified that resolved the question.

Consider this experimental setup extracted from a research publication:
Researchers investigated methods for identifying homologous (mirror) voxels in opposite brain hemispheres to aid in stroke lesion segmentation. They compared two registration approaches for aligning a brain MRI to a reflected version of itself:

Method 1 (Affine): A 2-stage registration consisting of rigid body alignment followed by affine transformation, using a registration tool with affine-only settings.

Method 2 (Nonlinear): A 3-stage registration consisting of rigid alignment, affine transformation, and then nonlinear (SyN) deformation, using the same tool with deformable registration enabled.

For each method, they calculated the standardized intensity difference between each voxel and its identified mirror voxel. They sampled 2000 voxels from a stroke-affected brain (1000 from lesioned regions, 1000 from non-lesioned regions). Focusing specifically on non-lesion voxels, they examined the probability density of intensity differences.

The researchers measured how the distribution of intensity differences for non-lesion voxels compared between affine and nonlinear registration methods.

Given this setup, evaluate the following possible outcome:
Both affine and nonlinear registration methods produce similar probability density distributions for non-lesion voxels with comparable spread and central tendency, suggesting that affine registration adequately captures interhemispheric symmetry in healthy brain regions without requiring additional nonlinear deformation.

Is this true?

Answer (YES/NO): NO